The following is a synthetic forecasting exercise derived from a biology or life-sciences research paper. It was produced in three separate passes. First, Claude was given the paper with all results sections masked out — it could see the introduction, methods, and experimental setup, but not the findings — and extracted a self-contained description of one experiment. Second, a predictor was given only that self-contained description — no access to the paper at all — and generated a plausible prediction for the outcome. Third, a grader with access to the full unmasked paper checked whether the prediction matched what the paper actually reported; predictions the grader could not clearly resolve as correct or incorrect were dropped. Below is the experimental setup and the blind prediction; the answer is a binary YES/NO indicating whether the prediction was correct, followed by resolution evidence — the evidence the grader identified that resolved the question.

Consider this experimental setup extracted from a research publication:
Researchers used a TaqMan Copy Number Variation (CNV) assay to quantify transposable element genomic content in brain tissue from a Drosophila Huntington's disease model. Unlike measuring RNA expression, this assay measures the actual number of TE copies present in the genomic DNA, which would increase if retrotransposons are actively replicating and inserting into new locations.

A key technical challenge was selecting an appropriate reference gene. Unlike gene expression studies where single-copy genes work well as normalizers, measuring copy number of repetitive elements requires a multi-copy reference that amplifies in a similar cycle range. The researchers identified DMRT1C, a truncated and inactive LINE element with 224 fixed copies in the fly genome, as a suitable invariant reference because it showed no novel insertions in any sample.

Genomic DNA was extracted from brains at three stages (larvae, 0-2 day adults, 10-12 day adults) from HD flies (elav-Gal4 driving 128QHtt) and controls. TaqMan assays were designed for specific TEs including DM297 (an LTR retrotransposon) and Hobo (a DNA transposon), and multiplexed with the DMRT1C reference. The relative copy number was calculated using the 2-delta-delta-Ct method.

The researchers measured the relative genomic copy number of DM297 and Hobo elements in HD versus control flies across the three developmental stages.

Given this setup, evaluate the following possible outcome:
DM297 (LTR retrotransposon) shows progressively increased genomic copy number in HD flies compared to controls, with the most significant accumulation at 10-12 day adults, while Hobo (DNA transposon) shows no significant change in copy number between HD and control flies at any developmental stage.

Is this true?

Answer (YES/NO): NO